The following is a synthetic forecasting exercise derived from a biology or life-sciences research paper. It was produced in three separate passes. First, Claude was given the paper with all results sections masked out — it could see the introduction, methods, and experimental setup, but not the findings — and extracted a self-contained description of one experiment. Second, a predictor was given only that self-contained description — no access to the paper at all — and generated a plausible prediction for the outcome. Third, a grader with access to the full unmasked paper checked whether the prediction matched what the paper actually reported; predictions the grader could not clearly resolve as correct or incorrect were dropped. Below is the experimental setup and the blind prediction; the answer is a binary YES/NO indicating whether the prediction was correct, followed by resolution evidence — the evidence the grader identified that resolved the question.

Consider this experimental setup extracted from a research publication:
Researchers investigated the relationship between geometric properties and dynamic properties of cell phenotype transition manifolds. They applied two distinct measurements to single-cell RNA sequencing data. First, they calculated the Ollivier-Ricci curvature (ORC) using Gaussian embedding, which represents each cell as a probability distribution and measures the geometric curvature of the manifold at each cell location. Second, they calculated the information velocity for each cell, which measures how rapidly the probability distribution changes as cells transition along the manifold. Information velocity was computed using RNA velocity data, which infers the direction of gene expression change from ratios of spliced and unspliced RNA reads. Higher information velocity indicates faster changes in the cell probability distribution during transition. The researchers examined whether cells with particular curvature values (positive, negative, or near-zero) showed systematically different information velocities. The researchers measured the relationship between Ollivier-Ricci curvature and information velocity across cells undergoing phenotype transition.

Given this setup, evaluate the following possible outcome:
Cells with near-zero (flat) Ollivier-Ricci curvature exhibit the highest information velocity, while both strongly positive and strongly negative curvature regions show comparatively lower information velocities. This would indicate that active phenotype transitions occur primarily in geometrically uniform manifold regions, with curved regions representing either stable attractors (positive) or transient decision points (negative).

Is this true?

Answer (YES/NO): NO